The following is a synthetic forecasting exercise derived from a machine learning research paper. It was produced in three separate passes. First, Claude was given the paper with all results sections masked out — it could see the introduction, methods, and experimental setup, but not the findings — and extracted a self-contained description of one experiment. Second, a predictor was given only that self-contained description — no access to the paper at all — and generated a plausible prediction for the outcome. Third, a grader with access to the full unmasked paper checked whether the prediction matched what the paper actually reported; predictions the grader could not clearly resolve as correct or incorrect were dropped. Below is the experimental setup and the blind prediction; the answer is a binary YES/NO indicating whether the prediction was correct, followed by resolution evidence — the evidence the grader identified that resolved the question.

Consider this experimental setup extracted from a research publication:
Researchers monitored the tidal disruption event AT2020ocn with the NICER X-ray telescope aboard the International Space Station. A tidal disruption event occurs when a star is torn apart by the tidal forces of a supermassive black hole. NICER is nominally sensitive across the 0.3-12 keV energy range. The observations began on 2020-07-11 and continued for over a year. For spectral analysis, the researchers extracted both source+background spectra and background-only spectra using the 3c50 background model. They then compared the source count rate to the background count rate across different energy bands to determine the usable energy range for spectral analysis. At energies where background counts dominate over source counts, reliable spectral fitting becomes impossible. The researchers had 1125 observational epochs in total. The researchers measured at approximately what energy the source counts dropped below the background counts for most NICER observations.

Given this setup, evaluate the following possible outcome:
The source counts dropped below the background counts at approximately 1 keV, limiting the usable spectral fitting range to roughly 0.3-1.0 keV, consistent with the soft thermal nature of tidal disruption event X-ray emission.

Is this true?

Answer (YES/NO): NO